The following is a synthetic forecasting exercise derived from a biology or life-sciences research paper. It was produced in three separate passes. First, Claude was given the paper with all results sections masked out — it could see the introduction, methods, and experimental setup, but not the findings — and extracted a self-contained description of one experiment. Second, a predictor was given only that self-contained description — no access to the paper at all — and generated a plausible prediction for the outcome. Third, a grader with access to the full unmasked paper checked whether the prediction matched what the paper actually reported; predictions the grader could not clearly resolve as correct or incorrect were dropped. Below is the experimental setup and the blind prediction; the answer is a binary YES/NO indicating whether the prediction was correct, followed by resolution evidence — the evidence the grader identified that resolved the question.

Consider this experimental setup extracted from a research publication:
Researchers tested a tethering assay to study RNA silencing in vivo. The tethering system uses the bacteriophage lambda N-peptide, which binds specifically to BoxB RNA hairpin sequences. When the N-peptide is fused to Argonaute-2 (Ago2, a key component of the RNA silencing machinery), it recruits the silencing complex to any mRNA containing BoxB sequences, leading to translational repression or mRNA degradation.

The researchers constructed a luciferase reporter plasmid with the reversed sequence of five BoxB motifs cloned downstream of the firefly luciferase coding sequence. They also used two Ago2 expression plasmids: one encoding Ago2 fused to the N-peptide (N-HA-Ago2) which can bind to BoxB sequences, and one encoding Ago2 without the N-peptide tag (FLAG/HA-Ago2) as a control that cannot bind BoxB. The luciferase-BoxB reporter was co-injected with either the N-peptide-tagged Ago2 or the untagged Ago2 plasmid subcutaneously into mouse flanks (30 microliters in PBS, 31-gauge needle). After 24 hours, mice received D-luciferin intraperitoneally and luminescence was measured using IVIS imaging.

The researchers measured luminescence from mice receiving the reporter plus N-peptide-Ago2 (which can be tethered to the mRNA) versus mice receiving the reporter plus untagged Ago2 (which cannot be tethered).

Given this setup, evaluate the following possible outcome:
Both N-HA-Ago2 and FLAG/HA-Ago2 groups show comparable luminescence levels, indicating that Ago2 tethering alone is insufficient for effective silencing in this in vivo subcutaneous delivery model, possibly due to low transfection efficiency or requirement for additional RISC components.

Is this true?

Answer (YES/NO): NO